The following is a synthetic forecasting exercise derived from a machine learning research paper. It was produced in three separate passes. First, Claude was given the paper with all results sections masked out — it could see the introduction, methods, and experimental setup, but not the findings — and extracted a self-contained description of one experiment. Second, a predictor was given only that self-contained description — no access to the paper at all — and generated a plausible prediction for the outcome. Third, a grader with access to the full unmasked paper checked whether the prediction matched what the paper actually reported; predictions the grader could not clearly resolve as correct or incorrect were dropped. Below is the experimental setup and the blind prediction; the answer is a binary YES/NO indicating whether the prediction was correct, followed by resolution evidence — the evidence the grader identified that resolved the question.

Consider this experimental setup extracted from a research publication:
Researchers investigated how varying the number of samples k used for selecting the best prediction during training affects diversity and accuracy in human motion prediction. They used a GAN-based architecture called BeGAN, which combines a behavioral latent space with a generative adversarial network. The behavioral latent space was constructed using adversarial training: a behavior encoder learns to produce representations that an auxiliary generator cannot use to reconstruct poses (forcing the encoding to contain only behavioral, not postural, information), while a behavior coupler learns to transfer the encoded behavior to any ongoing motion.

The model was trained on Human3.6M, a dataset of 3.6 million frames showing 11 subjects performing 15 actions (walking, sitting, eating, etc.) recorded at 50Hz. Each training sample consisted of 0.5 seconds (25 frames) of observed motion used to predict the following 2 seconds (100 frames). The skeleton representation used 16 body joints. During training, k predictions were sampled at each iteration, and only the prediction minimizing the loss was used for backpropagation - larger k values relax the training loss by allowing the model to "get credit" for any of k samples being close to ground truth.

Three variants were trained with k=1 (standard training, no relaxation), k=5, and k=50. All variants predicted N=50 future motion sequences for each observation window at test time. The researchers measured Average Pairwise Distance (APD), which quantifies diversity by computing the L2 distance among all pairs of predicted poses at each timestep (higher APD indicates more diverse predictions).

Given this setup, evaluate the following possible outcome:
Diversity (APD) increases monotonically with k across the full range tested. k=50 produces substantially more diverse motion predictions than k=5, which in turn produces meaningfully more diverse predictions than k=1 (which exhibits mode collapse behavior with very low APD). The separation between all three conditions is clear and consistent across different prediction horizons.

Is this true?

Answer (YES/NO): YES